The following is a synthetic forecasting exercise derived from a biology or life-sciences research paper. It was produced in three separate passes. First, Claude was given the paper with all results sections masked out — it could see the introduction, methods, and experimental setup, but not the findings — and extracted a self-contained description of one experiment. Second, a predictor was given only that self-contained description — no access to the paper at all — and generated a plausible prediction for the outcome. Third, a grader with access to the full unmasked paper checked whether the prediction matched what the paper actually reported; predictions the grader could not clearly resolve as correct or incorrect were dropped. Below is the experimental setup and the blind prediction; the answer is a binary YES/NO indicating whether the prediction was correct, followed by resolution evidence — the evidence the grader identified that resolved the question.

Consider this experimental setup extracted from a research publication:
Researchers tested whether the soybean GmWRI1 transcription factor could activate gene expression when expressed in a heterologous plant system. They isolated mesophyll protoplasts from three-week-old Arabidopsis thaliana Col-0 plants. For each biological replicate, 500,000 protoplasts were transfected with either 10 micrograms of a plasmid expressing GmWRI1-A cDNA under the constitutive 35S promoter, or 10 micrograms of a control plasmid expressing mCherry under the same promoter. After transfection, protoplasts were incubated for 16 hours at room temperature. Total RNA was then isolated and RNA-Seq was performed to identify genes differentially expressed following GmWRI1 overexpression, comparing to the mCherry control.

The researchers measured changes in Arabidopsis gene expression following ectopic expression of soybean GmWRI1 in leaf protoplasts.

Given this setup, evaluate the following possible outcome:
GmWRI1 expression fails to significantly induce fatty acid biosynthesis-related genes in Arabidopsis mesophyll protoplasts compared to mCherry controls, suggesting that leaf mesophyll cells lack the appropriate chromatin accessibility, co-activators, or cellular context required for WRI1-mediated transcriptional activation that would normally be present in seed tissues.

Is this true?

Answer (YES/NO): NO